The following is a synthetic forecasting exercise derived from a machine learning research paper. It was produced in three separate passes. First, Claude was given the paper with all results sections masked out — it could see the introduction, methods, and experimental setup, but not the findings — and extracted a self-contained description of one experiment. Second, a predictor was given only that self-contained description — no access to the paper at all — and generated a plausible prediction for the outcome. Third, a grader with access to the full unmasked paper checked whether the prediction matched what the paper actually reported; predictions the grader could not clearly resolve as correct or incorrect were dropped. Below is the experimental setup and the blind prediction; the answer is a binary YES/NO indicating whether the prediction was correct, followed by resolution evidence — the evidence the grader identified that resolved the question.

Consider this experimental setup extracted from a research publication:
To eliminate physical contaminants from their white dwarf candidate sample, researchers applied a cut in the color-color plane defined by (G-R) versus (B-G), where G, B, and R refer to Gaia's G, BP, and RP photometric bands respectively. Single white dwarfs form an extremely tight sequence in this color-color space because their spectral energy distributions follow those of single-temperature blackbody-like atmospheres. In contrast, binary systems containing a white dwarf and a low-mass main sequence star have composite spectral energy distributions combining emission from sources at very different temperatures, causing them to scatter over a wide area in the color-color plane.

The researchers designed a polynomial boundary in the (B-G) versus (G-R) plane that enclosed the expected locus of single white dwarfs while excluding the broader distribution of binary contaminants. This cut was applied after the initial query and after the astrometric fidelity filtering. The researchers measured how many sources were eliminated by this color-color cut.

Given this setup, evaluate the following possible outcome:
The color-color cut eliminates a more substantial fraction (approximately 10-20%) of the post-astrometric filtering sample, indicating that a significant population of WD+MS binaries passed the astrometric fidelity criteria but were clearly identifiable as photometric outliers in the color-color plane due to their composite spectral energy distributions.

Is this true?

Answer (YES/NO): YES